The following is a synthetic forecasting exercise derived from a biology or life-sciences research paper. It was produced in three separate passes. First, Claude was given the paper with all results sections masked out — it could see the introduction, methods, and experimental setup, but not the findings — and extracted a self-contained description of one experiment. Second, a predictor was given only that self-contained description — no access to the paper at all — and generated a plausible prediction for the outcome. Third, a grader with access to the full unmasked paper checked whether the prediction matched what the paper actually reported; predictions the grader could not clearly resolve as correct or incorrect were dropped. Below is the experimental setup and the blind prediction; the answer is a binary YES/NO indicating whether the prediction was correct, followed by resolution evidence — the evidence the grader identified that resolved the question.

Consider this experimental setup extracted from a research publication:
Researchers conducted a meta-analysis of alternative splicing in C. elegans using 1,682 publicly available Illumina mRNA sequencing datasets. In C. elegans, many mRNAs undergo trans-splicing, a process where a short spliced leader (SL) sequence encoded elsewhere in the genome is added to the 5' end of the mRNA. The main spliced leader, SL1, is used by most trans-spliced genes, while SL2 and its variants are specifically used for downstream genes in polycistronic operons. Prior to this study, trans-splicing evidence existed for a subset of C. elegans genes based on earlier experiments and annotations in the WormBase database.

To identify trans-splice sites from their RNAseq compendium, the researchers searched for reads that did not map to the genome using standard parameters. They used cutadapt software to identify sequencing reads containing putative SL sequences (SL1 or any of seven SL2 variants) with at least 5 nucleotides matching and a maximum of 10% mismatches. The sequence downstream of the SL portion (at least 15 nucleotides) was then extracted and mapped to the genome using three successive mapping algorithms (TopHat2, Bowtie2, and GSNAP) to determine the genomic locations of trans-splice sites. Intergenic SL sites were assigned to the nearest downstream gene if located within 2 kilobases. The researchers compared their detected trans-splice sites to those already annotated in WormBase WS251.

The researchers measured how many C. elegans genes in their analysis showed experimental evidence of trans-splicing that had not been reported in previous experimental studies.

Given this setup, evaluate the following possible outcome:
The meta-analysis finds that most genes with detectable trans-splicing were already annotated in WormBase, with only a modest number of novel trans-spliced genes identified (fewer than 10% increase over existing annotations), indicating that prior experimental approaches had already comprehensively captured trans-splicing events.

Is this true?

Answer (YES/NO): NO